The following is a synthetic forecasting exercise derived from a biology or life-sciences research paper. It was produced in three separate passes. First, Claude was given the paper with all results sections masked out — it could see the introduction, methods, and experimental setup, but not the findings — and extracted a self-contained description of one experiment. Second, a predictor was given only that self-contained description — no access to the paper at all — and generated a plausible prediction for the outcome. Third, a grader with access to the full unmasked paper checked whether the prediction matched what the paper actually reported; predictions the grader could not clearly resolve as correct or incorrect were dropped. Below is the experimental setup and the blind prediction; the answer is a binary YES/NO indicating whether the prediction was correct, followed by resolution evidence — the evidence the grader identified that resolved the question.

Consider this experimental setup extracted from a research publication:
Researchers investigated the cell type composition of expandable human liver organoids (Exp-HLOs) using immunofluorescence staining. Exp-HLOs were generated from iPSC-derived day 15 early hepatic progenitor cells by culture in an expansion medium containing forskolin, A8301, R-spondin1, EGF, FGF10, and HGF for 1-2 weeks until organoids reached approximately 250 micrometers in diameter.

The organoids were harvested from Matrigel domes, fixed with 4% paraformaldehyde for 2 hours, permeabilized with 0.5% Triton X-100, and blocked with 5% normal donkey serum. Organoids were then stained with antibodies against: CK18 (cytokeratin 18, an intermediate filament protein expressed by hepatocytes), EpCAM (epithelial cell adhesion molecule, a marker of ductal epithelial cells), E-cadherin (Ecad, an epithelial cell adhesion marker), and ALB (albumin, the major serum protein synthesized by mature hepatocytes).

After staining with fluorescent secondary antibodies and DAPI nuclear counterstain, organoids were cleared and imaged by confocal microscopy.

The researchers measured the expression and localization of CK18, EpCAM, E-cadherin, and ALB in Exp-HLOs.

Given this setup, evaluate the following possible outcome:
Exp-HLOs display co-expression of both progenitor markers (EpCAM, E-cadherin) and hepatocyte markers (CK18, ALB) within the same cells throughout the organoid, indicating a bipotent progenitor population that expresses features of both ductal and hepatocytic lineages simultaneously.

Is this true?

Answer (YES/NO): NO